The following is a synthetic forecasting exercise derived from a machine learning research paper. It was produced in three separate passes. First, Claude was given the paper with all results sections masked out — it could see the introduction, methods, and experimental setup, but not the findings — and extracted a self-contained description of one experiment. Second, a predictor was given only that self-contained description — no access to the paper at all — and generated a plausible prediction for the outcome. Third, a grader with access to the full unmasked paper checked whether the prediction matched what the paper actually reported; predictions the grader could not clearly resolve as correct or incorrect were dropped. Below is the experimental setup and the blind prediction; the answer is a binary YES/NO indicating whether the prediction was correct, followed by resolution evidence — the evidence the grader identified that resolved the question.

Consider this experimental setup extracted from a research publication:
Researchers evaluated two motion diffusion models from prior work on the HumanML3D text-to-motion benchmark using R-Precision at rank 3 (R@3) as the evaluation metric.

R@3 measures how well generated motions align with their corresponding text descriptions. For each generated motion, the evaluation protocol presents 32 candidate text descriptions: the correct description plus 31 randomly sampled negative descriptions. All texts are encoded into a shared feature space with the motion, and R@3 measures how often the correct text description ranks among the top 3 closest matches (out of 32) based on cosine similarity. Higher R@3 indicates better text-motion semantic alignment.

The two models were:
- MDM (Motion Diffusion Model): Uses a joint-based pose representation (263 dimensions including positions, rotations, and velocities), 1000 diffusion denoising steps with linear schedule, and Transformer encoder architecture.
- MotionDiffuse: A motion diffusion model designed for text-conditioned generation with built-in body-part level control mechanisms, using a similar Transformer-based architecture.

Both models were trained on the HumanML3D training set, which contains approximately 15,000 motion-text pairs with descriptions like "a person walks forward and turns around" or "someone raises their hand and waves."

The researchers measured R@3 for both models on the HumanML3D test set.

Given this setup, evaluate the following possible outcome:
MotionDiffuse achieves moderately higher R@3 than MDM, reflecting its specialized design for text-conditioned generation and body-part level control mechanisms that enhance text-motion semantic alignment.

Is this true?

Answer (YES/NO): NO